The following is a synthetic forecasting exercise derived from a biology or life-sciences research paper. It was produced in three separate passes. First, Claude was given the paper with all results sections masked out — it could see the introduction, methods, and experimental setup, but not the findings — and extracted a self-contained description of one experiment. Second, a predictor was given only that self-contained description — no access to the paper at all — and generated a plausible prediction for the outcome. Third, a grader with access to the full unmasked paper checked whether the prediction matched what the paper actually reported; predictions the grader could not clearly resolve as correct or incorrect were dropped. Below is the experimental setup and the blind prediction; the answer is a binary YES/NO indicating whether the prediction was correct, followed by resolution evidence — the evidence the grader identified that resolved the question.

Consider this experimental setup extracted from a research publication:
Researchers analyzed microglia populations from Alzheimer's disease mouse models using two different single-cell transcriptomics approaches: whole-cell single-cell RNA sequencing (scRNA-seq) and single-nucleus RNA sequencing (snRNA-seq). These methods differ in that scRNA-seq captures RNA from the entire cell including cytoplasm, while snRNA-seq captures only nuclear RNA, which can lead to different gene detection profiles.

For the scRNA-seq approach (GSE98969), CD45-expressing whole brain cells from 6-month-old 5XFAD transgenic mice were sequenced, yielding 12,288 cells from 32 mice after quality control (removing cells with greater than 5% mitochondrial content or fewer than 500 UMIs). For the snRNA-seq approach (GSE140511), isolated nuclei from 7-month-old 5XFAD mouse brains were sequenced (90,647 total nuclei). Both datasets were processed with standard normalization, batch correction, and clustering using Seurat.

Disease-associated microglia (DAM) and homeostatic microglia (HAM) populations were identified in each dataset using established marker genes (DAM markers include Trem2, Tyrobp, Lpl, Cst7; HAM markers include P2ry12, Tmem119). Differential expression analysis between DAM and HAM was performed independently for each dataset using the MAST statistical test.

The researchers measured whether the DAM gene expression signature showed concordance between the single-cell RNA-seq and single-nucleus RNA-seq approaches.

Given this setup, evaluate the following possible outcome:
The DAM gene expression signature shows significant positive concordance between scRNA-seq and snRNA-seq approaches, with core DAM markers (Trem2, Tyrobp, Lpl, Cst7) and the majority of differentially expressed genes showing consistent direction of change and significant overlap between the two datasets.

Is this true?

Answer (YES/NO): NO